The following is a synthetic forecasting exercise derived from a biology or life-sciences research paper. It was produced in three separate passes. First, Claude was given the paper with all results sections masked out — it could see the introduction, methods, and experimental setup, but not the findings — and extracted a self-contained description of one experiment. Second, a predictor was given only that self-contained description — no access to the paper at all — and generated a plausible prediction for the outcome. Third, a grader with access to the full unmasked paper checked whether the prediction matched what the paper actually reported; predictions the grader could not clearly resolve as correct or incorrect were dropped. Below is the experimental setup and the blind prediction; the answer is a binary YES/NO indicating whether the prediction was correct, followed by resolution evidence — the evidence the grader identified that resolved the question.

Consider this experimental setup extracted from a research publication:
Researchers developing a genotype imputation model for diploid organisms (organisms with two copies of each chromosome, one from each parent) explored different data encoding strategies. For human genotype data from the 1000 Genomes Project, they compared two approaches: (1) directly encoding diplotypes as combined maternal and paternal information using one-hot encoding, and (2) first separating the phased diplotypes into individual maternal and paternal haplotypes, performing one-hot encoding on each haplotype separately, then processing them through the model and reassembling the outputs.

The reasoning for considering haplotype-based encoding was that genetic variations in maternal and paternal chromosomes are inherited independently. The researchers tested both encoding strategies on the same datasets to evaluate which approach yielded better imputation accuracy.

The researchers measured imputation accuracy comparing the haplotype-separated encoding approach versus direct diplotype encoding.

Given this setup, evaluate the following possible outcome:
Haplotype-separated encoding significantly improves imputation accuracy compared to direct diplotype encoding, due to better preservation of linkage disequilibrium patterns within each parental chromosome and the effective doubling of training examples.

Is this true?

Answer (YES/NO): NO